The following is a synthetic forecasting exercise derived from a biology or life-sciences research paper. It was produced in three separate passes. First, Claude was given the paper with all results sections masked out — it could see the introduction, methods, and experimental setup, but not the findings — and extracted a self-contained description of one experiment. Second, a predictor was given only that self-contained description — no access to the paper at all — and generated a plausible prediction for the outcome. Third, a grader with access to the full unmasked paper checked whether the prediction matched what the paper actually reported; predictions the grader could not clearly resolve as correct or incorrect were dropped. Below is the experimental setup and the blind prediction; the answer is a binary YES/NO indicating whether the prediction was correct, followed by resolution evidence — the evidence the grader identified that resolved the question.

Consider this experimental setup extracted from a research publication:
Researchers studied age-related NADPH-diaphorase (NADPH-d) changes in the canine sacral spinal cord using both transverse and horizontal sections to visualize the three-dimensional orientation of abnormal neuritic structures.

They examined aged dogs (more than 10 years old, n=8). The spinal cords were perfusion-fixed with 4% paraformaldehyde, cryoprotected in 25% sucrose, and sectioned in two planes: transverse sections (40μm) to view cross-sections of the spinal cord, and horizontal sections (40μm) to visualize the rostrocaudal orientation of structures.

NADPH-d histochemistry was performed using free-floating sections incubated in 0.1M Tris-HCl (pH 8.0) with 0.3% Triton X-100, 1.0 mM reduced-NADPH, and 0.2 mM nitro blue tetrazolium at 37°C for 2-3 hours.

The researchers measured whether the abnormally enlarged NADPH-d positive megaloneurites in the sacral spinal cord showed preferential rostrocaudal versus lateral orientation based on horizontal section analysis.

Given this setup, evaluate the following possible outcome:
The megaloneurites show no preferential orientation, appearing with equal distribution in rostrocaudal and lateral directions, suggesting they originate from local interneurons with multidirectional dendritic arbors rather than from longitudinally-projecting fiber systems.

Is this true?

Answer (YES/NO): NO